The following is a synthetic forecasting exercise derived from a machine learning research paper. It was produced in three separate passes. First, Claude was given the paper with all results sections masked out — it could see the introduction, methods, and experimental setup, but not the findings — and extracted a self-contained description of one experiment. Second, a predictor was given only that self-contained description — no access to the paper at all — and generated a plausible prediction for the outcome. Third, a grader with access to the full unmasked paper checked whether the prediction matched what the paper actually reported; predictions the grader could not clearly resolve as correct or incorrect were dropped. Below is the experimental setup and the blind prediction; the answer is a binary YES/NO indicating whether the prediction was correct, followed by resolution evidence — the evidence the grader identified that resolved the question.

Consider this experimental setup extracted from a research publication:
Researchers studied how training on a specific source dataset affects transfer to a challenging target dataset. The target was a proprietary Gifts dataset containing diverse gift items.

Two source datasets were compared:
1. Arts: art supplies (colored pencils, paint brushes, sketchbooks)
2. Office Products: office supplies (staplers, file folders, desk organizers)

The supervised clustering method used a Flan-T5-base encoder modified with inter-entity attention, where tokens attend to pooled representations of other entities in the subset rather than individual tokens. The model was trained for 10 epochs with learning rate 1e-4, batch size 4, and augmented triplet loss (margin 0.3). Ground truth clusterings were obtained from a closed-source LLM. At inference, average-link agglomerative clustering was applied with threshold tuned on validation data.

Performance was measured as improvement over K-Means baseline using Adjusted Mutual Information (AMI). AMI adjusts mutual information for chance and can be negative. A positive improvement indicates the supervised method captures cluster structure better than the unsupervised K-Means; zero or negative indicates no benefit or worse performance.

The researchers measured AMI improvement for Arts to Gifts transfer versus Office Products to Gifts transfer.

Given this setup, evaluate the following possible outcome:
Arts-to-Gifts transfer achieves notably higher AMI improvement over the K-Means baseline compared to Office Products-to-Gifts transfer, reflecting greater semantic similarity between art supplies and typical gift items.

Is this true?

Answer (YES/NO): YES